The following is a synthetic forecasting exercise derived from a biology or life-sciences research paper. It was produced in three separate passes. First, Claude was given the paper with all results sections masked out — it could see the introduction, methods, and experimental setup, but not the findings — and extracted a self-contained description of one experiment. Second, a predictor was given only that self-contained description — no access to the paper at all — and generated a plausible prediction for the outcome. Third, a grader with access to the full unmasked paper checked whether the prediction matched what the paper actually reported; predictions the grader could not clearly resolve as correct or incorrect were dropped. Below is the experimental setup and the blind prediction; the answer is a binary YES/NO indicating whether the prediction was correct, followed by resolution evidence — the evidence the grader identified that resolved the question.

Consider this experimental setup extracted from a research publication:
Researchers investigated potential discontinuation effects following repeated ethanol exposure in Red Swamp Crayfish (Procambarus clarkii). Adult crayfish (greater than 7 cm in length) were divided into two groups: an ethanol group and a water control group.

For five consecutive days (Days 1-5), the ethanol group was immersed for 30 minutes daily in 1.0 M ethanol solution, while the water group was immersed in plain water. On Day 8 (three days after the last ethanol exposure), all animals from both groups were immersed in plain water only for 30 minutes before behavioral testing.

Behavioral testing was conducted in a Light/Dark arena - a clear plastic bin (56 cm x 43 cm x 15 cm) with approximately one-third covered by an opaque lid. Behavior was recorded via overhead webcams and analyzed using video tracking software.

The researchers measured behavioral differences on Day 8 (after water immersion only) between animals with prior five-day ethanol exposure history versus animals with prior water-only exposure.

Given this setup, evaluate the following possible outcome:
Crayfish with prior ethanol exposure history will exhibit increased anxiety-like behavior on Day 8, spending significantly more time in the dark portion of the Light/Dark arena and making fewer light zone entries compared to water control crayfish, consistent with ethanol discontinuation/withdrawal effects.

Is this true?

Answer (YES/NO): NO